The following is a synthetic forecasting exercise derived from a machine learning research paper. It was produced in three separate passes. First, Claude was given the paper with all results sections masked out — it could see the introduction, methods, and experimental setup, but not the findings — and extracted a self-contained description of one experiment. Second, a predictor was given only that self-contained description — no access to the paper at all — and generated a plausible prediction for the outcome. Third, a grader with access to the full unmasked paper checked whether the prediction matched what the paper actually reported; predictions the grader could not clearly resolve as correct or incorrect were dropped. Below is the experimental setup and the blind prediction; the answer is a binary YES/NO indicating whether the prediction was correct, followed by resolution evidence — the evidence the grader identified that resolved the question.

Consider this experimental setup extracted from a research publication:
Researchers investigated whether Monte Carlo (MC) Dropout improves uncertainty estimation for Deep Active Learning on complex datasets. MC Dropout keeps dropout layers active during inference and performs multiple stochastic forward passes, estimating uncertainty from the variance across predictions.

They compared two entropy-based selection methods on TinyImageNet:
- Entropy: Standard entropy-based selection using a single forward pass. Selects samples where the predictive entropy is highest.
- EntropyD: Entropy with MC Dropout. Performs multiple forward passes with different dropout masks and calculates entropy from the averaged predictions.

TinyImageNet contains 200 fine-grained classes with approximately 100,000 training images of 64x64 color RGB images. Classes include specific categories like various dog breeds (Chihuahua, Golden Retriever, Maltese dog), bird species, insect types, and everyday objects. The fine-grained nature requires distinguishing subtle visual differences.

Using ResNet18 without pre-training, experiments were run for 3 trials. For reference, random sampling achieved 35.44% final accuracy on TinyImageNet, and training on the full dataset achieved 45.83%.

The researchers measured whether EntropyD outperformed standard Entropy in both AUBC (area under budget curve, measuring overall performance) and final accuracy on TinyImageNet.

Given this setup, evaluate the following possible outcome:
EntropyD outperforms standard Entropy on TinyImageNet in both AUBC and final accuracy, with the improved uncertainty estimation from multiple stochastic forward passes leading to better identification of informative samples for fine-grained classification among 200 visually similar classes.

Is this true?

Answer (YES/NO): YES